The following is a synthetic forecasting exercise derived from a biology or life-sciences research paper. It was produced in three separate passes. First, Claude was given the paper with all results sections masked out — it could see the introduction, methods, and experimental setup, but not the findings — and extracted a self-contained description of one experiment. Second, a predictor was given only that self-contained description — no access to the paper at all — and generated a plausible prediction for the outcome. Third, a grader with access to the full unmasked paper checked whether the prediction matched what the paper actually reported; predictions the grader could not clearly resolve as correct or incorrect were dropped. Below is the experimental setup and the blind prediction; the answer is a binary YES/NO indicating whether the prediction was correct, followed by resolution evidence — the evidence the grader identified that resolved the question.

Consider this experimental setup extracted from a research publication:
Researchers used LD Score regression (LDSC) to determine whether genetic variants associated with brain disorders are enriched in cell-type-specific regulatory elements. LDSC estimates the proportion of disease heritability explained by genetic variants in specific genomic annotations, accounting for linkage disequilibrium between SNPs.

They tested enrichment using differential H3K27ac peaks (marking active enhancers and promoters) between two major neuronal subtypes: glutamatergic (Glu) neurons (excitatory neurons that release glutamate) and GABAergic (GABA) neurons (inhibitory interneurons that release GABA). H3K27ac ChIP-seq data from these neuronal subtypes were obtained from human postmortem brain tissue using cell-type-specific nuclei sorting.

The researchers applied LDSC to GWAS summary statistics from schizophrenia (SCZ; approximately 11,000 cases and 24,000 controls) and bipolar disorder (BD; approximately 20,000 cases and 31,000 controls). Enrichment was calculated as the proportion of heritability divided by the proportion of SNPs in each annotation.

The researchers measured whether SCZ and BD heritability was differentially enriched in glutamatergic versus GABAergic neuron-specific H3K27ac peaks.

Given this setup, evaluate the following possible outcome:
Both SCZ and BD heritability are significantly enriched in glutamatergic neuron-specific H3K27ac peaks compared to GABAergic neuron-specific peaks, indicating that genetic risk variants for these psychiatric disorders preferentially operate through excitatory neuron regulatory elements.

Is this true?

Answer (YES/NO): NO